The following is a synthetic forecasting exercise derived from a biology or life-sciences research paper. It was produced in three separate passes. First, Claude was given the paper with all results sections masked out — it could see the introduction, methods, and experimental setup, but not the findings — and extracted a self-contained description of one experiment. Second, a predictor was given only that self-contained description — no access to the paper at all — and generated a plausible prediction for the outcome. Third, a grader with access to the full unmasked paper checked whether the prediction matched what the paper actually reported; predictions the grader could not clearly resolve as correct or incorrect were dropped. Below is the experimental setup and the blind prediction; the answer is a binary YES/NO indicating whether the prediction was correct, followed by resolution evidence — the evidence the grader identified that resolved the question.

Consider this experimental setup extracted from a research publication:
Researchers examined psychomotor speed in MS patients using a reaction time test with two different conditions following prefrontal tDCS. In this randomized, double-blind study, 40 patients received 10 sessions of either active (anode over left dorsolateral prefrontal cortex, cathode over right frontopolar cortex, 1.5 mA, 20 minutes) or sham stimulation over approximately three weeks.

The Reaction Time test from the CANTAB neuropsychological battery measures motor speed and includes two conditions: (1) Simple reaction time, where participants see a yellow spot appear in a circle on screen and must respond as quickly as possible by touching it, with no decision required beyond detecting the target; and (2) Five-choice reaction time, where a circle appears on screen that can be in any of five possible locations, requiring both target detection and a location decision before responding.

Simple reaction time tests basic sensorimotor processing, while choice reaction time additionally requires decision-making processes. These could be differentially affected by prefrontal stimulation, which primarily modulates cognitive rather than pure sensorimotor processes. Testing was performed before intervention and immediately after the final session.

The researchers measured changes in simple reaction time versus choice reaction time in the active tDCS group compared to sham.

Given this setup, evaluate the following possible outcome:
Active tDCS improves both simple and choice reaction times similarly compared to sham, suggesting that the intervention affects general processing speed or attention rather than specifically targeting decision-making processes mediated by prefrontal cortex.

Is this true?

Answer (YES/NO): NO